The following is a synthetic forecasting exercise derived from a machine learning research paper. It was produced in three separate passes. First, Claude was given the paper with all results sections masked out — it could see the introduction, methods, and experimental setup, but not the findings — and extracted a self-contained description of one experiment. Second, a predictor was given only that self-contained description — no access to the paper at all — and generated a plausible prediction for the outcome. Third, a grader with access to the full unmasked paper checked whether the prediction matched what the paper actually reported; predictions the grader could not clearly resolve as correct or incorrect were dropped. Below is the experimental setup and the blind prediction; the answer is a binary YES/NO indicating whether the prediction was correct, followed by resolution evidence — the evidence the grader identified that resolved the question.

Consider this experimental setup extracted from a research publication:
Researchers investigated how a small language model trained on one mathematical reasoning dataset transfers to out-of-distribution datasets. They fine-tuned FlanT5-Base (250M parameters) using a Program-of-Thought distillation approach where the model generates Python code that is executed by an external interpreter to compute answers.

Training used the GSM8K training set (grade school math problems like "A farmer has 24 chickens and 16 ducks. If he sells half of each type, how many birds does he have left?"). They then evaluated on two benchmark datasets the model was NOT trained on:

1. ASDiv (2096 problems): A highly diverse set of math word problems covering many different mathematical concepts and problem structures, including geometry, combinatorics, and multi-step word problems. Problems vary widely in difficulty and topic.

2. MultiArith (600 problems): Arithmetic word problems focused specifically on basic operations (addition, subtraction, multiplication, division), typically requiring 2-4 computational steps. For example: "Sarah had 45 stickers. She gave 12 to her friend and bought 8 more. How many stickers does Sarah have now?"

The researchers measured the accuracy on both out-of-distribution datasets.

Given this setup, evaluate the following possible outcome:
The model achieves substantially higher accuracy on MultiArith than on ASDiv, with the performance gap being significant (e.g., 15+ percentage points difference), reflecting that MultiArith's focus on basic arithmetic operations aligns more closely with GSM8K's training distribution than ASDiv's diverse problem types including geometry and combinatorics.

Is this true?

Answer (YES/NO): YES